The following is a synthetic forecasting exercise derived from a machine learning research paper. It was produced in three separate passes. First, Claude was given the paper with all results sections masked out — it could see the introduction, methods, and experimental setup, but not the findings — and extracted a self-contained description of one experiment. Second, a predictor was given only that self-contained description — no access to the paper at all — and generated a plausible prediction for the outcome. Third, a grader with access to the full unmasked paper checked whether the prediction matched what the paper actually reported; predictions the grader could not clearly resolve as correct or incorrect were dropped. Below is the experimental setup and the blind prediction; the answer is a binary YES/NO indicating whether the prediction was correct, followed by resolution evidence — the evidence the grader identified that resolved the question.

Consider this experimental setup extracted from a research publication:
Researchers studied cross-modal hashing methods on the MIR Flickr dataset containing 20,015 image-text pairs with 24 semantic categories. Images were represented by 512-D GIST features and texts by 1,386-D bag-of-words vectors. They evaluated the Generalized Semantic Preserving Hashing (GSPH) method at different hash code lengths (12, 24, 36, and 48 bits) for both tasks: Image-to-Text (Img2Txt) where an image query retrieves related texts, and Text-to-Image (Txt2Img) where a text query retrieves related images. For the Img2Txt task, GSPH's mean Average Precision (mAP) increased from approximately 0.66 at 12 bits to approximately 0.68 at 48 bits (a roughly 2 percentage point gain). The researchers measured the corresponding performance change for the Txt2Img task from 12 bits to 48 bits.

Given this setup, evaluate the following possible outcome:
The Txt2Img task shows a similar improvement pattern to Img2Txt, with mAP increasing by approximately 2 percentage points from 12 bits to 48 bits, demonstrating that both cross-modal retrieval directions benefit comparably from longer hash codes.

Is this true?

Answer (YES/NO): NO